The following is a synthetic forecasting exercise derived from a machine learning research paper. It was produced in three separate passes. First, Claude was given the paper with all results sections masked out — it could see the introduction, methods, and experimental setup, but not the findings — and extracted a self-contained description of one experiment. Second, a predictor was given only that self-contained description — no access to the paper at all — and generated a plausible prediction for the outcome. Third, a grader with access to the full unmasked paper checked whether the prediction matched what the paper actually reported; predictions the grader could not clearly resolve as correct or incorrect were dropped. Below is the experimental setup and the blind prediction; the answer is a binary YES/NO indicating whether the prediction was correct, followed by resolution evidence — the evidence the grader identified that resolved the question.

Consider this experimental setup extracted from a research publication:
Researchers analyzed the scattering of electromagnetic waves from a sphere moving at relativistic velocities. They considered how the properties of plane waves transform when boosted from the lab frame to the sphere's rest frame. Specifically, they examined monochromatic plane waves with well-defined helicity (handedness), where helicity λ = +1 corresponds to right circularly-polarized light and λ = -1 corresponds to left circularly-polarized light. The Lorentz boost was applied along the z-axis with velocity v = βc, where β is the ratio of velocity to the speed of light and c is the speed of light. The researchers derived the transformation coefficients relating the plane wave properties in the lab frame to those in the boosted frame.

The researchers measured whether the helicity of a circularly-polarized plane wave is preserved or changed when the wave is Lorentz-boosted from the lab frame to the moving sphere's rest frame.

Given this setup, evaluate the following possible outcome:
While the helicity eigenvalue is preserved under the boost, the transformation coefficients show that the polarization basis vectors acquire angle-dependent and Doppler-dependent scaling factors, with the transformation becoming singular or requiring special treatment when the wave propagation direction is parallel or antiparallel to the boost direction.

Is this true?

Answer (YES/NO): NO